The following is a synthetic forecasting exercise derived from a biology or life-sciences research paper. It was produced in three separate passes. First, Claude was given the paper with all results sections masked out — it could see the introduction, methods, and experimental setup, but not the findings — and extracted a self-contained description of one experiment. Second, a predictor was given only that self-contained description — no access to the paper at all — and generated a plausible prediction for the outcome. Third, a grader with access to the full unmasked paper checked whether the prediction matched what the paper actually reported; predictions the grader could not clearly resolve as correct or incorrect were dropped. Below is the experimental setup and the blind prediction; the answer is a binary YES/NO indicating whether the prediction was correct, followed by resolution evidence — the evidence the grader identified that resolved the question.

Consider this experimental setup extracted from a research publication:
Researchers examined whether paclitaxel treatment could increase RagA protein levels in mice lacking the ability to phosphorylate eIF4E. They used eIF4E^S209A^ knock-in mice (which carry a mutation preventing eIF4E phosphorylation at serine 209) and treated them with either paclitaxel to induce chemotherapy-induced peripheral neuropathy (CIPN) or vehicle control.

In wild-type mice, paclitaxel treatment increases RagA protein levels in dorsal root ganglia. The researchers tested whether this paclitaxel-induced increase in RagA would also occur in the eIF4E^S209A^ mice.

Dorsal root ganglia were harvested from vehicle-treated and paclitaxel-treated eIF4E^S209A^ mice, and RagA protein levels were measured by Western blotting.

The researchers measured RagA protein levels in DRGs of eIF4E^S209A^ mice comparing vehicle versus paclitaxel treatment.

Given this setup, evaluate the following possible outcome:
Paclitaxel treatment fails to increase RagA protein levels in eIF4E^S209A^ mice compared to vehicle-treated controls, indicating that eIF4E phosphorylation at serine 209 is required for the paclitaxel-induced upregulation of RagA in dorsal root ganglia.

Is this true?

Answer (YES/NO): YES